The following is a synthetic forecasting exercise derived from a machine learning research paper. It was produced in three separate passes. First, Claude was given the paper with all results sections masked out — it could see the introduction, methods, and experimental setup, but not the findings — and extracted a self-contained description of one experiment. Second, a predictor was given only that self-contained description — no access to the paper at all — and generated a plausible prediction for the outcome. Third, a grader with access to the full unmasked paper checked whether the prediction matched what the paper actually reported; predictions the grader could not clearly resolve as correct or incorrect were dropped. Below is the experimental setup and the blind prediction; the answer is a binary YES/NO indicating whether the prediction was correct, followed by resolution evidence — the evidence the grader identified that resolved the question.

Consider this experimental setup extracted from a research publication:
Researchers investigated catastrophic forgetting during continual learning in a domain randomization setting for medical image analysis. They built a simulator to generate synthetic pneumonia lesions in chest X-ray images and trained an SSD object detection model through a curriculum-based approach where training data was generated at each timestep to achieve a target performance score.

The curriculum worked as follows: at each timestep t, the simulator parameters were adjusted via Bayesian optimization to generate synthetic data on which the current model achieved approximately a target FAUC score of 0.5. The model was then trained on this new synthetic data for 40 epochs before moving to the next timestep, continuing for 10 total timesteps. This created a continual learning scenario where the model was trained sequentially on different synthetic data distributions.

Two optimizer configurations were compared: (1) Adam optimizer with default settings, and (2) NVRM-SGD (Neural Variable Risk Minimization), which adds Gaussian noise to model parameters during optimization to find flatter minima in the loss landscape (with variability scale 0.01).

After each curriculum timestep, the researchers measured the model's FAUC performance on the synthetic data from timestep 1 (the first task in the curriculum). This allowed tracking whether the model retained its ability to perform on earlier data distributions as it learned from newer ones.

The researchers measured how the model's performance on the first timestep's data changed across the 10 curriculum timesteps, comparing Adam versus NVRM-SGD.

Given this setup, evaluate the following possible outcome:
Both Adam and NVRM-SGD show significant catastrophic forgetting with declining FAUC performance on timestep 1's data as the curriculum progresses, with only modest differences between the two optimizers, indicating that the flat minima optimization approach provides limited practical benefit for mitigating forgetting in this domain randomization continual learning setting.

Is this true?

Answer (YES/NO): NO